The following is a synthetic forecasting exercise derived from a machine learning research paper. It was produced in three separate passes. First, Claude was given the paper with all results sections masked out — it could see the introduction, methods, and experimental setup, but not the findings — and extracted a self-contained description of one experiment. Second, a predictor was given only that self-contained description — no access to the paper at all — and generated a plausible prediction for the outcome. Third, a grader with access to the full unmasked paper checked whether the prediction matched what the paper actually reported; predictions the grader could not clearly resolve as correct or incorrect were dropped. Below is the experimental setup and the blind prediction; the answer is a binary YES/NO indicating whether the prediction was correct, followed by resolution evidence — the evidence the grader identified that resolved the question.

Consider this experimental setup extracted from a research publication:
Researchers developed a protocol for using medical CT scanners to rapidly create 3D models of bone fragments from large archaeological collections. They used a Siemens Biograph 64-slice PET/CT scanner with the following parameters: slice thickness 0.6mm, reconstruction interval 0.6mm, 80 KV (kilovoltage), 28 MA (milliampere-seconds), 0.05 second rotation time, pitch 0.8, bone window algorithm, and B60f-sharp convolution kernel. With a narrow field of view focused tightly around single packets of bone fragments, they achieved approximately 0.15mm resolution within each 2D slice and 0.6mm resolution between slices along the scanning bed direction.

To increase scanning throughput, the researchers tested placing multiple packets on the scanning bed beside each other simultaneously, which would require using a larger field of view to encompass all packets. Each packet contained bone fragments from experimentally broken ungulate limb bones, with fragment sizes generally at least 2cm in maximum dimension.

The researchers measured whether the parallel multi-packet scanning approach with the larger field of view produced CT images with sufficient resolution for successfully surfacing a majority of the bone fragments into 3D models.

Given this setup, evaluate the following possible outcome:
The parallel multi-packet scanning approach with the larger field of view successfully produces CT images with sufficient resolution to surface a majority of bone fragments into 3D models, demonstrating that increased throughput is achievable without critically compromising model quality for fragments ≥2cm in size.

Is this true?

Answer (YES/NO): NO